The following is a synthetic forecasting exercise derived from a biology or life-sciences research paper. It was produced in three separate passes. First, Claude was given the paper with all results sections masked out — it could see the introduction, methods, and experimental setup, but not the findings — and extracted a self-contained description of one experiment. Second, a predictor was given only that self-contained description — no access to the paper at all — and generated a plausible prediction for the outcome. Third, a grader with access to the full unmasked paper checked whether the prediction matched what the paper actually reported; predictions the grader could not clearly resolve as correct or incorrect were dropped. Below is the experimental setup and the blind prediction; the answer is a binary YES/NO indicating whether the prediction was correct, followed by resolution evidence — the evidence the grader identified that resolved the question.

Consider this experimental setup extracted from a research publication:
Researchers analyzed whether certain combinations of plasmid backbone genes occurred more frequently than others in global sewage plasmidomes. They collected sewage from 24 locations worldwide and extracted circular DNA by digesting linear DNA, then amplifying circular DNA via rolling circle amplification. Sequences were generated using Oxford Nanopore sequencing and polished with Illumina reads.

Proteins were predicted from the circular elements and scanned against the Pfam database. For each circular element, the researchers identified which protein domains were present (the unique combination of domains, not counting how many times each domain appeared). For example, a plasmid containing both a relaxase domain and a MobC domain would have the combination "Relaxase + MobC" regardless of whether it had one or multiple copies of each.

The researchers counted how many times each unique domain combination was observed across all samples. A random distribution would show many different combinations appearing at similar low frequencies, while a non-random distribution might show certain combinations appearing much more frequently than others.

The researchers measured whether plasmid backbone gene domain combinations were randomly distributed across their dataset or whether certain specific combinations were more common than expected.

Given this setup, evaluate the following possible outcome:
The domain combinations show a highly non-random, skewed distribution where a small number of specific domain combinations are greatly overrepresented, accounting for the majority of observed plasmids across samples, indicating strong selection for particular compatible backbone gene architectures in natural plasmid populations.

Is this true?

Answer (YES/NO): YES